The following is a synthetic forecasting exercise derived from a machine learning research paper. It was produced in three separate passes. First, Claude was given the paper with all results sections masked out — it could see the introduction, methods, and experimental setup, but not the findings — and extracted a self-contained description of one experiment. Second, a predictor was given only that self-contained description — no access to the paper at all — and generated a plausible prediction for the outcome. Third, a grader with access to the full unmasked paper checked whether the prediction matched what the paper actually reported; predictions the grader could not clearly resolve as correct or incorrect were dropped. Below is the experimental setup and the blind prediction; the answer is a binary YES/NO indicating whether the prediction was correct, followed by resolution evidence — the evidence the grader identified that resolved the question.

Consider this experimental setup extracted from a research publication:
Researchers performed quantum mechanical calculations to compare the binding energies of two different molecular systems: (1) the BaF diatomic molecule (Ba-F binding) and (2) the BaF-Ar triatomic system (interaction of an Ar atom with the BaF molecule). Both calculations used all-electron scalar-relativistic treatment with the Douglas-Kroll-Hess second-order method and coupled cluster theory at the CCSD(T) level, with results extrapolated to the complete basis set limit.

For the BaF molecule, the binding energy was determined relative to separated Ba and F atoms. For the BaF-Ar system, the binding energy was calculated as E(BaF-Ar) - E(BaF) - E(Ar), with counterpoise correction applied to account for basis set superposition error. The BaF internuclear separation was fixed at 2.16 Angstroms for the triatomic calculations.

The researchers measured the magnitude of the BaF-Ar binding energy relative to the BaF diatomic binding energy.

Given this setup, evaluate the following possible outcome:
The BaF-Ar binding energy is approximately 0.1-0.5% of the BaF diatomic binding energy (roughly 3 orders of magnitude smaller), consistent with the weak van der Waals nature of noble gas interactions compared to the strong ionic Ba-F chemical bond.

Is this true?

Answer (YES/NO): YES